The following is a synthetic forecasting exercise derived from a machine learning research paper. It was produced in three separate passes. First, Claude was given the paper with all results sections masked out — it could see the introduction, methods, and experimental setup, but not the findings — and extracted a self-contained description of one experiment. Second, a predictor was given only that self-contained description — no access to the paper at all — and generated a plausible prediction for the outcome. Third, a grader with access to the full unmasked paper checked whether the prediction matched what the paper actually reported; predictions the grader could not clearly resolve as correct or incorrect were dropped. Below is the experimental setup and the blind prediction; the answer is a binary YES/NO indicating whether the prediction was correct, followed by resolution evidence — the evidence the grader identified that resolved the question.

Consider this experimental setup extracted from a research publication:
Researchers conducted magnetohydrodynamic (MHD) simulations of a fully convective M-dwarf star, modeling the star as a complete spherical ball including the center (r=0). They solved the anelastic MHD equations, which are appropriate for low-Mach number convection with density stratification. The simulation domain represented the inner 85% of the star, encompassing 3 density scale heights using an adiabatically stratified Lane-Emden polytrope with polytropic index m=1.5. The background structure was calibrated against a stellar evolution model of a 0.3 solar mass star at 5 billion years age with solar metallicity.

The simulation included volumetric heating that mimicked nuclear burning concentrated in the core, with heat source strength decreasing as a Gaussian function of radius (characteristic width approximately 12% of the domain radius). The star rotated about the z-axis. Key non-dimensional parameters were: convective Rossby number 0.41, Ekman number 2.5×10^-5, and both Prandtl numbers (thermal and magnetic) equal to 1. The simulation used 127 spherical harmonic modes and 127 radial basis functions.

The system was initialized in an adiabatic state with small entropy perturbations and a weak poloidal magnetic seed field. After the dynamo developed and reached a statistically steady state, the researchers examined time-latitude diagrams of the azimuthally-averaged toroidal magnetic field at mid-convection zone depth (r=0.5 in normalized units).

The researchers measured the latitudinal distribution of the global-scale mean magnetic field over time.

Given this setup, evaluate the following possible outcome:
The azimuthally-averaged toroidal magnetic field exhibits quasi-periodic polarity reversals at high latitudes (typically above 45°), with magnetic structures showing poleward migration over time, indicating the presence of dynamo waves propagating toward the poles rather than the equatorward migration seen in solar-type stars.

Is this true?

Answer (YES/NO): NO